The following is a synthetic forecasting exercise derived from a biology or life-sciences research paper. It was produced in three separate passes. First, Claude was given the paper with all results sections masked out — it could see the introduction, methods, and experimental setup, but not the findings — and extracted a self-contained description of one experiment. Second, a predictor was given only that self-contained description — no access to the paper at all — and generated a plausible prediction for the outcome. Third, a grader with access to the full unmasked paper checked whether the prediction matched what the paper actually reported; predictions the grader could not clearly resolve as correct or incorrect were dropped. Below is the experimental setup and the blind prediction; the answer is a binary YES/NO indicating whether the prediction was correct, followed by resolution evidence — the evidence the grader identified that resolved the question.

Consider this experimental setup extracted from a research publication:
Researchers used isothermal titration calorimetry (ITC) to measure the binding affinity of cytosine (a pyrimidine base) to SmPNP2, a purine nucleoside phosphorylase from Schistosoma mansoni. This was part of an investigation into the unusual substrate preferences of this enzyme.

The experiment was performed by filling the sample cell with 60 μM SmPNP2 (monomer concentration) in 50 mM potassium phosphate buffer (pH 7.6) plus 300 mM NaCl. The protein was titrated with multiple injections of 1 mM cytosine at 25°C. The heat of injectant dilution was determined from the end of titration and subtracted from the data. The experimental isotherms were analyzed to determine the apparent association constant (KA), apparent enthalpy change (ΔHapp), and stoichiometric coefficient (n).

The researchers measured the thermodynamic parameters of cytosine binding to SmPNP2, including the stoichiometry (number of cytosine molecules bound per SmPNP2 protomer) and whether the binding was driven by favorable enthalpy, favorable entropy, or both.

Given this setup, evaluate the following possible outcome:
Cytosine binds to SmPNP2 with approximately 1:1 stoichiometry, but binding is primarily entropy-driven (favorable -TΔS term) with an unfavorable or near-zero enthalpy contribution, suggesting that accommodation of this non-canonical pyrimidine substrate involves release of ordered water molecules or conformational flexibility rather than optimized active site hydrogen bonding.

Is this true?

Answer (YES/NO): NO